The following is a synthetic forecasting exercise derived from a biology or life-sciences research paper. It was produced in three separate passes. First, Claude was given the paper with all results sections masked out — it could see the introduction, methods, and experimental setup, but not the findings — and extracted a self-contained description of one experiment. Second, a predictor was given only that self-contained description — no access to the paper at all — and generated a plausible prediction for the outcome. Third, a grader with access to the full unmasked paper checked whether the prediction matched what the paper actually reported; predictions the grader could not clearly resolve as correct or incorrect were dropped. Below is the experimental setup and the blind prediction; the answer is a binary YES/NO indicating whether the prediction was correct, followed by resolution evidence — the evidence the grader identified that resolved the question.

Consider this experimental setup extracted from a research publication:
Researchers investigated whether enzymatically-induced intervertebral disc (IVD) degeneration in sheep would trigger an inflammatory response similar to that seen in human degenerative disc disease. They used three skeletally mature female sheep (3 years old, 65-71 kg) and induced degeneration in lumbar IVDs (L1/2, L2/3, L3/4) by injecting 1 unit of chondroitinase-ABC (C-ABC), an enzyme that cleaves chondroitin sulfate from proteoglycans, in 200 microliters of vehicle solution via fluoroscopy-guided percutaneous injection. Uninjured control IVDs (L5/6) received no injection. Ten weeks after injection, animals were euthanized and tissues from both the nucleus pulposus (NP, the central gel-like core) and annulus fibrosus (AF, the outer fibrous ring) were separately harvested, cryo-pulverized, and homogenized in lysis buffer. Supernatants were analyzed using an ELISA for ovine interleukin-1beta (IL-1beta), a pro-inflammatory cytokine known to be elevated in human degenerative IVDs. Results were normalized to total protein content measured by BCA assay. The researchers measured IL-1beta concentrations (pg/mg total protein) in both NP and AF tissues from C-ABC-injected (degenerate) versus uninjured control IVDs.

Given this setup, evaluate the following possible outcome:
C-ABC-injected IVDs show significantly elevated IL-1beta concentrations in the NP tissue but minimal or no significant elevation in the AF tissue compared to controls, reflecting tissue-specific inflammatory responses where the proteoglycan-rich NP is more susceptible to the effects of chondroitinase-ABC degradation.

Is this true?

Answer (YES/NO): YES